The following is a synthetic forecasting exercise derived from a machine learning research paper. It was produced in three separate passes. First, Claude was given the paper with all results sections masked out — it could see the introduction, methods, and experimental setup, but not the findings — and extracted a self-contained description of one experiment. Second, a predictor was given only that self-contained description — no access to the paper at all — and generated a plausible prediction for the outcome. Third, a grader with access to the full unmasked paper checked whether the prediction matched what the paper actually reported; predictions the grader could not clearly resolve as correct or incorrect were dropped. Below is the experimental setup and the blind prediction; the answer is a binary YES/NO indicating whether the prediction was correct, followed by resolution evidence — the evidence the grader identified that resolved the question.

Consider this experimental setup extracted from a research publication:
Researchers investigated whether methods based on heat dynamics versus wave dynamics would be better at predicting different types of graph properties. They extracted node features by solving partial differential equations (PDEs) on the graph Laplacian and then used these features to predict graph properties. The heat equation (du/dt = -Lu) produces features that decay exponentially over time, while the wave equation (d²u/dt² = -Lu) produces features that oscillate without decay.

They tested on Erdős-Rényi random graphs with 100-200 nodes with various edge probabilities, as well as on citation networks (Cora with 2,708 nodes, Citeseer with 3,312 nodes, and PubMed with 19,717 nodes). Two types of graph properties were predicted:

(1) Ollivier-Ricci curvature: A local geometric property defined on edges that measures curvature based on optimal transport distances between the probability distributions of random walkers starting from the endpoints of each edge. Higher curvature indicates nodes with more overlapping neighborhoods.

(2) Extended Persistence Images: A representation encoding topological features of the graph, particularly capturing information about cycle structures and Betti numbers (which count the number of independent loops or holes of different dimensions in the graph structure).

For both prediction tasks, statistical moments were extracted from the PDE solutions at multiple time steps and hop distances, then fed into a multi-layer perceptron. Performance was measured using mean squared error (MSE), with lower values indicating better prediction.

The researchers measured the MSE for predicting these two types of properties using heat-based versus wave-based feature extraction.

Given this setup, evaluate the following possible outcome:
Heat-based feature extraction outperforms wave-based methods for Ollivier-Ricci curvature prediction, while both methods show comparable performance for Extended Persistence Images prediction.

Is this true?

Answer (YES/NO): NO